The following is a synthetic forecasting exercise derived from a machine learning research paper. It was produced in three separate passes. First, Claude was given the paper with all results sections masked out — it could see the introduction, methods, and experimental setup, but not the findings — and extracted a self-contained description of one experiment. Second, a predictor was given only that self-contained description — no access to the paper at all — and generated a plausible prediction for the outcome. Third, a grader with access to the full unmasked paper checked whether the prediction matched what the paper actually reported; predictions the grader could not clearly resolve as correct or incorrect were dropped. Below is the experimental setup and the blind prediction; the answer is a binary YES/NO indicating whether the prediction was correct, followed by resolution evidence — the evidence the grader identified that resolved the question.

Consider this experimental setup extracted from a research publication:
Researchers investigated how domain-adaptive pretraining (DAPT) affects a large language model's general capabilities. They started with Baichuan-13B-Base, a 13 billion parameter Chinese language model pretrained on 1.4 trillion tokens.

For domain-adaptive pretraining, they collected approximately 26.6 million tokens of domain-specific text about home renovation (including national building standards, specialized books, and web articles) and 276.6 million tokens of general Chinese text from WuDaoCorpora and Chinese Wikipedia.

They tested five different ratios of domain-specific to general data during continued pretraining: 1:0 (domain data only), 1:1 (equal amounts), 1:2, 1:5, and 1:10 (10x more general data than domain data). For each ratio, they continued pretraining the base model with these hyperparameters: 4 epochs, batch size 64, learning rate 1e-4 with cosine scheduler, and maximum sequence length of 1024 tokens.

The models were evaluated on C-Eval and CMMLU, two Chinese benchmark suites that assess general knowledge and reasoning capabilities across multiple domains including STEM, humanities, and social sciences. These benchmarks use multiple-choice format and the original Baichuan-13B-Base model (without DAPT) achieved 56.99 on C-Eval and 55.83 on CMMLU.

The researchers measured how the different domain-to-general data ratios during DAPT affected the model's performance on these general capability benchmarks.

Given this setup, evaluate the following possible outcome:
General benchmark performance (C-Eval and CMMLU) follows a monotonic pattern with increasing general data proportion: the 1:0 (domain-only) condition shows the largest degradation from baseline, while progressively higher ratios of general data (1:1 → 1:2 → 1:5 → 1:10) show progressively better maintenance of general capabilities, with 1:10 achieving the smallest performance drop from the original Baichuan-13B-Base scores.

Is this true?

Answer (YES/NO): NO